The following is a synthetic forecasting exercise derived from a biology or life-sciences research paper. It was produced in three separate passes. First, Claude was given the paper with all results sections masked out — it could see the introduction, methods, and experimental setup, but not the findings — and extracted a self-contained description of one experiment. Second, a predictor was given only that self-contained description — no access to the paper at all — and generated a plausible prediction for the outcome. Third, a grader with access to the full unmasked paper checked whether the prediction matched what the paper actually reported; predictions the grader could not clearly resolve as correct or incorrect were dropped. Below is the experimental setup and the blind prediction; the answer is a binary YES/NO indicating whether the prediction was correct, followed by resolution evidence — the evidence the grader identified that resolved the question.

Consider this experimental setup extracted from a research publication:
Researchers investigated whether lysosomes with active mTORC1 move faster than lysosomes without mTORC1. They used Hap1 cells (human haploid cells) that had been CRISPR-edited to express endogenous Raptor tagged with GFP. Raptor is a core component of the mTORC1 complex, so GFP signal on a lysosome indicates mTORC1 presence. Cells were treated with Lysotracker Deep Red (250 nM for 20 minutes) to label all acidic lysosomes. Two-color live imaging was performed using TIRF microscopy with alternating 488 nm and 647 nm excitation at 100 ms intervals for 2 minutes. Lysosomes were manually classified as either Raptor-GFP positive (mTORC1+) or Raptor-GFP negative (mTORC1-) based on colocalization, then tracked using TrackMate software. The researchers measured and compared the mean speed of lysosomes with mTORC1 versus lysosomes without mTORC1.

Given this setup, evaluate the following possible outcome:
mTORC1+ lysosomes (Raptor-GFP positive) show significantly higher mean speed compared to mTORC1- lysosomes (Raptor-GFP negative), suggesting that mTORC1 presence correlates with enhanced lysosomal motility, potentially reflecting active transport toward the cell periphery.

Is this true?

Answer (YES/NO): YES